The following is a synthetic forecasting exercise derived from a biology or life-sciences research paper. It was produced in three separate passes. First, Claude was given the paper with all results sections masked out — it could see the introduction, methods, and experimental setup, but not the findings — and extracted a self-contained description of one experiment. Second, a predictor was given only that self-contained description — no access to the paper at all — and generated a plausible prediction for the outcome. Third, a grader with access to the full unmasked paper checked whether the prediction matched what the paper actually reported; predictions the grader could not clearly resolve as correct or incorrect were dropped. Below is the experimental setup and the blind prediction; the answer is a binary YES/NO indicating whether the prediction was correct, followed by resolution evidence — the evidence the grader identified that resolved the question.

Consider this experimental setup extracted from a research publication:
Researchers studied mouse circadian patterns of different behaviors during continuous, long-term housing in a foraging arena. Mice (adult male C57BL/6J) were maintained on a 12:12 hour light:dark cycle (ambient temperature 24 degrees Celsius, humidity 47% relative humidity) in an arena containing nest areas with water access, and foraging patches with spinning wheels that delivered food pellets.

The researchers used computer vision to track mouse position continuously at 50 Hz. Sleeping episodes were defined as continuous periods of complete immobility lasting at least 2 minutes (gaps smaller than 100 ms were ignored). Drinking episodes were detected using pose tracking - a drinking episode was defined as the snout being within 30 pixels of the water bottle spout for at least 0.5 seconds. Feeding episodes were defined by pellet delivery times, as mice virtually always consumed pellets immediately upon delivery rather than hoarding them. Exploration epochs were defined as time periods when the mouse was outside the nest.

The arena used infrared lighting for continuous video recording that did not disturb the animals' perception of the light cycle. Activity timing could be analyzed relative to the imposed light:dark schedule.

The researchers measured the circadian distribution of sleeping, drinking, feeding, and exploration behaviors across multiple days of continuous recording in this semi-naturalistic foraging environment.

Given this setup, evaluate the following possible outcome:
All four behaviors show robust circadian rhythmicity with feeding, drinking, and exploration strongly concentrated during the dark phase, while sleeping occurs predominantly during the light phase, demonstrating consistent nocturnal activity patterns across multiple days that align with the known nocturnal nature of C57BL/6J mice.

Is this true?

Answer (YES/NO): YES